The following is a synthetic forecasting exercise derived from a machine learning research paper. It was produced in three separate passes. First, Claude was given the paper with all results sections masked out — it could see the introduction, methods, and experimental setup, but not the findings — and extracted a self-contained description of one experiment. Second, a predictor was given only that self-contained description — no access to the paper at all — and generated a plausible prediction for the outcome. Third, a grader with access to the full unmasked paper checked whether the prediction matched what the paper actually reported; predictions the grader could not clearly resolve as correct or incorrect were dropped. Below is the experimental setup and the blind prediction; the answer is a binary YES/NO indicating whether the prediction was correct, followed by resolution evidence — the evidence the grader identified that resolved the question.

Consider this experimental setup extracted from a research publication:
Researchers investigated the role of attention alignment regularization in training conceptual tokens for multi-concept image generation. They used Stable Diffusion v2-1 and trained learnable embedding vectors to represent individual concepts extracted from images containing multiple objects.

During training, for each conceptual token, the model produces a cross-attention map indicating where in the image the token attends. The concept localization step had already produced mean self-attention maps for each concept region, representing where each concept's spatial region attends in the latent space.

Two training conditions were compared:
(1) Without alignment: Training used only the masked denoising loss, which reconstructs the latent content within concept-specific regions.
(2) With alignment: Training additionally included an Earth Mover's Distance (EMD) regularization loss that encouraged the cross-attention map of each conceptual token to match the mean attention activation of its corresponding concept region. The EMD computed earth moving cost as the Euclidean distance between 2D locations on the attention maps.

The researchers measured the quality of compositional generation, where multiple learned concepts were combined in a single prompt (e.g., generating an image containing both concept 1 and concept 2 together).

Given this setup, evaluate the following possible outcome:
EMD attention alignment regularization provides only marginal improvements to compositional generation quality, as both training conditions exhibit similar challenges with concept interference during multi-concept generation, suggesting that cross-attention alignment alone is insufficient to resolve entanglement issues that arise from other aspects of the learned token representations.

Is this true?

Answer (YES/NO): NO